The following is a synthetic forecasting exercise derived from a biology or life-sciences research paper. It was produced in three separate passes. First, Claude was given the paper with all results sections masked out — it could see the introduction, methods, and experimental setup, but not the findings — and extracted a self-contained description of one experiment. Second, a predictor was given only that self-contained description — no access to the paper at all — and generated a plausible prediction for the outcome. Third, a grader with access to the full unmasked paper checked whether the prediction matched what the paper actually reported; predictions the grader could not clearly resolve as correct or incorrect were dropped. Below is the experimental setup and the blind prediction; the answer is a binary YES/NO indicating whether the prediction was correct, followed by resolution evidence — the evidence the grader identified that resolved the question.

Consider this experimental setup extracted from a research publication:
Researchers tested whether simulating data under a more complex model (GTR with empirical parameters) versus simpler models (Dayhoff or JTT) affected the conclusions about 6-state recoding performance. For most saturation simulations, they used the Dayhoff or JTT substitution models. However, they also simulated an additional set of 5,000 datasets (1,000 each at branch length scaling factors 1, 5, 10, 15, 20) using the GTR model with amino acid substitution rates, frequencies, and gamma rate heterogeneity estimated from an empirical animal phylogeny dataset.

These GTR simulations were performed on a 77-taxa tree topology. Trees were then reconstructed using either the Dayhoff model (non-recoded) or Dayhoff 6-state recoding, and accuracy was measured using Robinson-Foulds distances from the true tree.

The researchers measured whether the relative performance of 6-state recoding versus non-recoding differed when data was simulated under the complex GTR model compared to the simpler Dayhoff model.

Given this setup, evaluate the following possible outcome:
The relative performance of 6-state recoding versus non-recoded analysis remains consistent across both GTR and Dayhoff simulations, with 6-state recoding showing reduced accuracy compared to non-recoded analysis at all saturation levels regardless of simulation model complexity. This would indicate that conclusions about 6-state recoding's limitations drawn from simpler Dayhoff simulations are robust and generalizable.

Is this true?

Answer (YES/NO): YES